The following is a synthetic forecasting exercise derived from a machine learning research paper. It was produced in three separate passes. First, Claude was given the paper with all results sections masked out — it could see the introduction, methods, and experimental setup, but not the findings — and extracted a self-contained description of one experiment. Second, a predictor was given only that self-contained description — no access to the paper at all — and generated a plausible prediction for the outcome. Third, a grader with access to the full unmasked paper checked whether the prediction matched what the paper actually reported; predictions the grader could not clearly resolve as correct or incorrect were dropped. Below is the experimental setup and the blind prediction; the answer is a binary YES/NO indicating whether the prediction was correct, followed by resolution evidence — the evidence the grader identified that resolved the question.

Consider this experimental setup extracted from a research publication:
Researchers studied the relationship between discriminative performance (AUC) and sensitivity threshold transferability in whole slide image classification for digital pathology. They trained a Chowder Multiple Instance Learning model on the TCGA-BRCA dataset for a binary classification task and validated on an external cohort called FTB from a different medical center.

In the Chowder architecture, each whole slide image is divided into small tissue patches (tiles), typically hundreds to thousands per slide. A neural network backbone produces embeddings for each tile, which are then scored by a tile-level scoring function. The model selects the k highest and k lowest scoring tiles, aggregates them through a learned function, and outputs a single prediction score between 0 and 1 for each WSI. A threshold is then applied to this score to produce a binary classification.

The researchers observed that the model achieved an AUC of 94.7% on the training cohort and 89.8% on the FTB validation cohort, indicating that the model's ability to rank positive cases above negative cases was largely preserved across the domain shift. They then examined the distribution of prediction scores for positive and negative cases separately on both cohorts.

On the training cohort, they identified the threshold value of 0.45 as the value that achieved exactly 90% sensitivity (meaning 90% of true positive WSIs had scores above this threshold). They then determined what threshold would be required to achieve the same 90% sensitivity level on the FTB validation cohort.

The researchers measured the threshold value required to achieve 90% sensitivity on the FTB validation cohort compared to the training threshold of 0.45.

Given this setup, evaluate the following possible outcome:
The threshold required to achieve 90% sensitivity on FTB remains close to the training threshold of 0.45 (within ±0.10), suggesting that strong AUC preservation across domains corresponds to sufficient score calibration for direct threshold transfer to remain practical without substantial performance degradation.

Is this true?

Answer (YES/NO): NO